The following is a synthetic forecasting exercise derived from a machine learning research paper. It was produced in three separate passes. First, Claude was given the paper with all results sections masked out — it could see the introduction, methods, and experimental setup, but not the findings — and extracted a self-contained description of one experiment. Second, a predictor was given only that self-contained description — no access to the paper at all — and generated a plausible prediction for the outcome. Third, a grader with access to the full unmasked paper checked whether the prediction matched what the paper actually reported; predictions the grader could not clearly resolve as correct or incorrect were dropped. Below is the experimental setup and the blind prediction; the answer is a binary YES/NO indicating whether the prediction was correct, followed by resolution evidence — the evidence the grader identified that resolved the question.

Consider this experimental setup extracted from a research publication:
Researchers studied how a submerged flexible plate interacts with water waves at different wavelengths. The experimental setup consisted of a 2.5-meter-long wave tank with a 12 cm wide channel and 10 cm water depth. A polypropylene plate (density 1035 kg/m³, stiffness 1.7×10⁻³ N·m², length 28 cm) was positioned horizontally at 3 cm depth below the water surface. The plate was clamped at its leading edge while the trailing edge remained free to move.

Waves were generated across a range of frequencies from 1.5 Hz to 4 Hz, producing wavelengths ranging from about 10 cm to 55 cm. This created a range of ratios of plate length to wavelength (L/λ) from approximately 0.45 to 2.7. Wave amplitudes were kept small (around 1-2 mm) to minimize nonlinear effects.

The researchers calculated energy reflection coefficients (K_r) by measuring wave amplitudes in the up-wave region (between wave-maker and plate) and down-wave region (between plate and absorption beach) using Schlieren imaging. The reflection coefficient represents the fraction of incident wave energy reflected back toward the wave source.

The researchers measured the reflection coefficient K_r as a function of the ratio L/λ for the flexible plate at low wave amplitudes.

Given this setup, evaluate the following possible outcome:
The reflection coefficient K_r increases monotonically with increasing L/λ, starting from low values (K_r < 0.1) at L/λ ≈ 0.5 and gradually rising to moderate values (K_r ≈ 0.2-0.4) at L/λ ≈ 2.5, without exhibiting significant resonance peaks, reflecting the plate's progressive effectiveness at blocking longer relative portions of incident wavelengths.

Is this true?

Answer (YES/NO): NO